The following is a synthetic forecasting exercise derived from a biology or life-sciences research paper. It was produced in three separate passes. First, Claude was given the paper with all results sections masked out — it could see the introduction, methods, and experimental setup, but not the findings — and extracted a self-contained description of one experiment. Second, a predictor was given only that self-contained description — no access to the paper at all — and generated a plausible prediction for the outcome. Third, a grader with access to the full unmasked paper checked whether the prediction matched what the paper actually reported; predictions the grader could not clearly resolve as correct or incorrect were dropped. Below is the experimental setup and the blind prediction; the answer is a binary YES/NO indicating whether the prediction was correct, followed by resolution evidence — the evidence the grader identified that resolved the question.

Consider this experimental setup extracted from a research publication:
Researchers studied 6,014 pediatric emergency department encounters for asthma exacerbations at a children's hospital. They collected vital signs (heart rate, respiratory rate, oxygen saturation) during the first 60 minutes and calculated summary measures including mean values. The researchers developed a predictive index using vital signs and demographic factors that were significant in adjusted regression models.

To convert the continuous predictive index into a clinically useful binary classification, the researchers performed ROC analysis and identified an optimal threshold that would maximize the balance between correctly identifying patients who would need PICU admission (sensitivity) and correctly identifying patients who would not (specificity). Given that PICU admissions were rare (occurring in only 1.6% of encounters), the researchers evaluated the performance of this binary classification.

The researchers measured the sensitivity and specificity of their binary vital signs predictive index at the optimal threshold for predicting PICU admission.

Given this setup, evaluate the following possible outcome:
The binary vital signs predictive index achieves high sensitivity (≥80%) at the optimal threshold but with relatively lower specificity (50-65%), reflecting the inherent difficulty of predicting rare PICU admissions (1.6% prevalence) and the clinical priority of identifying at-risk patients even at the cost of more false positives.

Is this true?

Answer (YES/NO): NO